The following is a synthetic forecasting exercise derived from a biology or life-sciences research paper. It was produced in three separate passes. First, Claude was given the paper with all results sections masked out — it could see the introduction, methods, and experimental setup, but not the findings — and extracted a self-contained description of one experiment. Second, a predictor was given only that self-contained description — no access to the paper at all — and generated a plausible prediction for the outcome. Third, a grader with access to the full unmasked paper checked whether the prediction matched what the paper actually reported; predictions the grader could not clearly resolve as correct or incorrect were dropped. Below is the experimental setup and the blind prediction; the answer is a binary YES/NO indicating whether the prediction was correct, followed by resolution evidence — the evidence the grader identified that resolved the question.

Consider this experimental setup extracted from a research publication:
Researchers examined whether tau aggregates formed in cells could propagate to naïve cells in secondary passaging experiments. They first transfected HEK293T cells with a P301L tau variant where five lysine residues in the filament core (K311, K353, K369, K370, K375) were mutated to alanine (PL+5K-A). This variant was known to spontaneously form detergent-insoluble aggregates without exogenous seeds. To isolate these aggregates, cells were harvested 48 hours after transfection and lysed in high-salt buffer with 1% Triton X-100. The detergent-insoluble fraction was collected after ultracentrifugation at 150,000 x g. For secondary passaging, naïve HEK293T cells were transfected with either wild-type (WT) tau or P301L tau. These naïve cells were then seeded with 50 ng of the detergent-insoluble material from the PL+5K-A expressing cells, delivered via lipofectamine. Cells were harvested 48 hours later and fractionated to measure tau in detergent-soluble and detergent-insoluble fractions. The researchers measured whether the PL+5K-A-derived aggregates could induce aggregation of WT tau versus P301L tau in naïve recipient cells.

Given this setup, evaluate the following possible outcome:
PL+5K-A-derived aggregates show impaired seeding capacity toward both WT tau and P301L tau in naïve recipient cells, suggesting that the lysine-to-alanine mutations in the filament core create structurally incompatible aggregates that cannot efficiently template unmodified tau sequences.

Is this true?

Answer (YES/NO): NO